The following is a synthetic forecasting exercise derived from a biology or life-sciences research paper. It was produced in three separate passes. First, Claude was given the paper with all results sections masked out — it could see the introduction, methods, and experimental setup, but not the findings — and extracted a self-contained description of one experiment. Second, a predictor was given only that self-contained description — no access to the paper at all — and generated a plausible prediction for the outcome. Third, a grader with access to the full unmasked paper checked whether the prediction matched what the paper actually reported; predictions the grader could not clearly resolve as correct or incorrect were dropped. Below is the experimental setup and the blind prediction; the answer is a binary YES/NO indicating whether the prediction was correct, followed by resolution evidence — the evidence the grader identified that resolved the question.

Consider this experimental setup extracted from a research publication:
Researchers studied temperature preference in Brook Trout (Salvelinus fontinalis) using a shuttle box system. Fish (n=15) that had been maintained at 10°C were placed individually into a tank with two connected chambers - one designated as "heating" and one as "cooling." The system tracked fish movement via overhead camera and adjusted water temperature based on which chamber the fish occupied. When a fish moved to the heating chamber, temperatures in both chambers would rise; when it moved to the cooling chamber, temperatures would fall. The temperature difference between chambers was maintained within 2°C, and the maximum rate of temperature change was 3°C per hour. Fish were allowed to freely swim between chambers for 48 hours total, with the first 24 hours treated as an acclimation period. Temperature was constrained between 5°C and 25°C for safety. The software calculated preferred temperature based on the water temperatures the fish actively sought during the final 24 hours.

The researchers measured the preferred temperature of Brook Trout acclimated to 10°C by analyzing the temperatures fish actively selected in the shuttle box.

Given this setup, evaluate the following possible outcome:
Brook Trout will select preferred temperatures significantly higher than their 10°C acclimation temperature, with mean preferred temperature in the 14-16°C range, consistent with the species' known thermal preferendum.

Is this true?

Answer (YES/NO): YES